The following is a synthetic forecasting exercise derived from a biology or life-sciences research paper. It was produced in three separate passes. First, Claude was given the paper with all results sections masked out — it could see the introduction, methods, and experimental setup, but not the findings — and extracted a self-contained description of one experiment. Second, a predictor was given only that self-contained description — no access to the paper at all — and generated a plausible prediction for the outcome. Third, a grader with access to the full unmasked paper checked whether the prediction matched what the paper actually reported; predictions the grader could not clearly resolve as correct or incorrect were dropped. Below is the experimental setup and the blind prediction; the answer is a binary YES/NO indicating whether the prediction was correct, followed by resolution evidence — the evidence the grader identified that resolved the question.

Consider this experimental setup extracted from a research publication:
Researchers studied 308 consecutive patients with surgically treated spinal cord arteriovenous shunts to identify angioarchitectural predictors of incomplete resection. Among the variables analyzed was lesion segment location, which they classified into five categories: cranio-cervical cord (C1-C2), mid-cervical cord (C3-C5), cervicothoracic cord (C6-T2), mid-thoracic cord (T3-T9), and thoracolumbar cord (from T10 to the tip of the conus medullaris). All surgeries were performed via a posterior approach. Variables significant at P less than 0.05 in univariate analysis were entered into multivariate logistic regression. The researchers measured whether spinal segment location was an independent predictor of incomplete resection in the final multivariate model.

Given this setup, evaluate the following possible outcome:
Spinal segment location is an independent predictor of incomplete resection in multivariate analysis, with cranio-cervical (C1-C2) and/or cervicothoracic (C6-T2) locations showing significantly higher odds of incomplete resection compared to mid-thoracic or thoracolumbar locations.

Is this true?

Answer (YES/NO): NO